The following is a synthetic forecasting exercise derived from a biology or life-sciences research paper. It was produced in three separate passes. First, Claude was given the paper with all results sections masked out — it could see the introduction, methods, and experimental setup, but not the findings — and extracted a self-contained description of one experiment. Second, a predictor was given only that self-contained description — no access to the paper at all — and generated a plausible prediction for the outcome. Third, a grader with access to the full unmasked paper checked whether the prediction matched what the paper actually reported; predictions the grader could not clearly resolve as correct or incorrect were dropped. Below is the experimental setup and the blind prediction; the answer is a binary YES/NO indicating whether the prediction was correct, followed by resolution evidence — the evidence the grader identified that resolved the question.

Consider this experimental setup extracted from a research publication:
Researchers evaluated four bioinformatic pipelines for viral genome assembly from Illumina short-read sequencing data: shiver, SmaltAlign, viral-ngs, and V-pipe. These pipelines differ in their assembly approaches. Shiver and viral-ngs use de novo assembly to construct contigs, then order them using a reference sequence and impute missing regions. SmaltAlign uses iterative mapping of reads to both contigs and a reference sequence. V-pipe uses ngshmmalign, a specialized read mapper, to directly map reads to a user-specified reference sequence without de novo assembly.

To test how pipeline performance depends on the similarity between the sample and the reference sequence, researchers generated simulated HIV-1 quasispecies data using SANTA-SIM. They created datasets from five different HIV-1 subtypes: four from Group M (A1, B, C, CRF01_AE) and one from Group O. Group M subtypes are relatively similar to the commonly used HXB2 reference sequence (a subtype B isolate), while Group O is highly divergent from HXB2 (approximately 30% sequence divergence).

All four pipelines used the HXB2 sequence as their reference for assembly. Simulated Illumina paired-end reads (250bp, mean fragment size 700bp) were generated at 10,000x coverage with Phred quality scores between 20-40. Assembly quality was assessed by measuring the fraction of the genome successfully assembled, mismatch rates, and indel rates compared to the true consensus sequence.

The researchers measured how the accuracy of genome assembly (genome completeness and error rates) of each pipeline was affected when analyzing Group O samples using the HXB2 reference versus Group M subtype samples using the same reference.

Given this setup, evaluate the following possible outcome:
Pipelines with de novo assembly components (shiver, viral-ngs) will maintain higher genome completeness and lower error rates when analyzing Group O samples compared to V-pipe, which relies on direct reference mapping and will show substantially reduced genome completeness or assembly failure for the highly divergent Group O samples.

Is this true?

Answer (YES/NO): NO